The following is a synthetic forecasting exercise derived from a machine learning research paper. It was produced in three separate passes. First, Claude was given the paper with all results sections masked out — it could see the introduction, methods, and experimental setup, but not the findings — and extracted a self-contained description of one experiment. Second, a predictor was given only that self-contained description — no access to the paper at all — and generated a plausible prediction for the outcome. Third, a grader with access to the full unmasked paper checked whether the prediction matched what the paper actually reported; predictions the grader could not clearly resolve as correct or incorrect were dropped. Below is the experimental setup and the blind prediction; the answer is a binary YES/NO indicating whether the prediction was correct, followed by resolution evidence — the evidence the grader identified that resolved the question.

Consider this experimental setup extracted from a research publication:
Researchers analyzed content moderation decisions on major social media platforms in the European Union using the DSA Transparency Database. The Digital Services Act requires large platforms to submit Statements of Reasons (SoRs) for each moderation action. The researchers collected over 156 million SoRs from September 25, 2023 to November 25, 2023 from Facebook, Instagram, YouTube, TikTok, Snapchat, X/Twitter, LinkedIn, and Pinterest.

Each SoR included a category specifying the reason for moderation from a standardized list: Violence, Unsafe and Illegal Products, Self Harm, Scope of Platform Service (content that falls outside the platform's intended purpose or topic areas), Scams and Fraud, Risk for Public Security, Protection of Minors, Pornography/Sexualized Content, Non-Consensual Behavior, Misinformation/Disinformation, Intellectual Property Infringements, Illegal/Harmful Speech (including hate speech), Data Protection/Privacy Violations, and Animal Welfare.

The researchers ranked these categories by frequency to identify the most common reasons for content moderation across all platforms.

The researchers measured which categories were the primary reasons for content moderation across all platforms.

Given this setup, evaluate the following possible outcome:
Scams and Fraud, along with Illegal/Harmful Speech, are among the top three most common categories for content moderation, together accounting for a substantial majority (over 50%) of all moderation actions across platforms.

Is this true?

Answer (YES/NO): NO